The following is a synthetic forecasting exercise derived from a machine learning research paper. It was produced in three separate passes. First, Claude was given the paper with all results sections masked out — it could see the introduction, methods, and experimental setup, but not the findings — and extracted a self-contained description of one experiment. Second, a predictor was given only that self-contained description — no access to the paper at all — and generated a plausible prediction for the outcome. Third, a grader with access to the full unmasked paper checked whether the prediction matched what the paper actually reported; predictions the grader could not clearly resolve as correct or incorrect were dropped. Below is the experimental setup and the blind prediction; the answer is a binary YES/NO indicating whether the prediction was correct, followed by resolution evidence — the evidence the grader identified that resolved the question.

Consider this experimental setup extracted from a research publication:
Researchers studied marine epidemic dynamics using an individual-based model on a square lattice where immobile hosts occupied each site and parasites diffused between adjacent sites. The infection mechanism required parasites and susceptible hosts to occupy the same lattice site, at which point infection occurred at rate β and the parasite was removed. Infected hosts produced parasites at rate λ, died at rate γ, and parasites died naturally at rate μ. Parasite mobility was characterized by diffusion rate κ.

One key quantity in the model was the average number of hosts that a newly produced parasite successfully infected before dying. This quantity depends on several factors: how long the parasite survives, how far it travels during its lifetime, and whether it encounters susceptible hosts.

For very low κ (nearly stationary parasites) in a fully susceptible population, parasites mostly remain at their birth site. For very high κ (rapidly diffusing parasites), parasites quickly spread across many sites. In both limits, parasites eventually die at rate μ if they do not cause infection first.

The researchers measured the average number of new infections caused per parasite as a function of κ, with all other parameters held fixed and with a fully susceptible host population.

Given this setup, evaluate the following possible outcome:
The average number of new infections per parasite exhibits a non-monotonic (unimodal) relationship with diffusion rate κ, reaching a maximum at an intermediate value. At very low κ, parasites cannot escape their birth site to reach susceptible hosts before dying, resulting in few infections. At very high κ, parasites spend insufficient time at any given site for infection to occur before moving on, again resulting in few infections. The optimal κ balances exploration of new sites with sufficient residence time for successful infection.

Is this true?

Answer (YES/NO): NO